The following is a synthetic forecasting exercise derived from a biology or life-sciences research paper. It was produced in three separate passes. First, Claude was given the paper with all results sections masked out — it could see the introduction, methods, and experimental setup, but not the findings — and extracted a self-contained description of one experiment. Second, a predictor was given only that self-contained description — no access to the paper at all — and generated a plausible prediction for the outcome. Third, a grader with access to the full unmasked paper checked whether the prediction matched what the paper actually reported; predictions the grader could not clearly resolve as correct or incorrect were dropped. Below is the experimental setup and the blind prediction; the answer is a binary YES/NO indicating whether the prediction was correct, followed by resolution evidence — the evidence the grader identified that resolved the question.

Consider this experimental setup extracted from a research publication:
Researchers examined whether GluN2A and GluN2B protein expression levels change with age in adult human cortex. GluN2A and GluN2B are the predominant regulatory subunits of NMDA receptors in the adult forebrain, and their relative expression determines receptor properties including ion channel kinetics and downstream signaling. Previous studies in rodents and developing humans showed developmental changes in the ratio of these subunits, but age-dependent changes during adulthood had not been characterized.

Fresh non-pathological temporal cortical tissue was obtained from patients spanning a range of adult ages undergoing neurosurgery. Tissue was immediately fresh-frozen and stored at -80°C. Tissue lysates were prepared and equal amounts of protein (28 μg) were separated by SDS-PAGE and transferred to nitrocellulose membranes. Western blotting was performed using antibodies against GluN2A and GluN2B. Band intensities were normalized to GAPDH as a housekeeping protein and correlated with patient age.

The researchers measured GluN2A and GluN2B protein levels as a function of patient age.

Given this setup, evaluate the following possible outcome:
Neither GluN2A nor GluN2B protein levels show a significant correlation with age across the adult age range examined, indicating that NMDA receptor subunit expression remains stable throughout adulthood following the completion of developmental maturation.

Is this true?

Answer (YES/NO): NO